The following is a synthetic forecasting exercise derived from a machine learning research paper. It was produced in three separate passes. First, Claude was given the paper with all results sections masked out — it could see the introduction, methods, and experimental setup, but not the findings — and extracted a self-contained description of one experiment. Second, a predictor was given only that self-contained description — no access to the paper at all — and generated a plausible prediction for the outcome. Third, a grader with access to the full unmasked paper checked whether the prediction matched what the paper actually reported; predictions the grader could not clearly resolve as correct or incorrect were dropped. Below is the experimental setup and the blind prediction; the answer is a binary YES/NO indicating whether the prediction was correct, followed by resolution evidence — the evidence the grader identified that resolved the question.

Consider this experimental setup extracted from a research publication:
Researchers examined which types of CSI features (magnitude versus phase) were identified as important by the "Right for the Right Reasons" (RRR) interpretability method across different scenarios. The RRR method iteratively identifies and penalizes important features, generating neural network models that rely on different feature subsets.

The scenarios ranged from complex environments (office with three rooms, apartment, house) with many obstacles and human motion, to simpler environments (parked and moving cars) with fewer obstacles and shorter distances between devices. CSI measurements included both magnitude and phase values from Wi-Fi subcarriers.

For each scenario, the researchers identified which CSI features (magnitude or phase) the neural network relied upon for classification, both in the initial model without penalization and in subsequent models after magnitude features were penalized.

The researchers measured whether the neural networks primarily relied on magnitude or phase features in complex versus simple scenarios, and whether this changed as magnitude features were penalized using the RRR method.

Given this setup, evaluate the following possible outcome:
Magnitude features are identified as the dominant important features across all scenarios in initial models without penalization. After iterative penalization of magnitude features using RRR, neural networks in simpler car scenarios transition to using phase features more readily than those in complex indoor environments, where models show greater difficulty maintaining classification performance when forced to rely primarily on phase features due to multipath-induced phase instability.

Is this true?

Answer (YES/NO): YES